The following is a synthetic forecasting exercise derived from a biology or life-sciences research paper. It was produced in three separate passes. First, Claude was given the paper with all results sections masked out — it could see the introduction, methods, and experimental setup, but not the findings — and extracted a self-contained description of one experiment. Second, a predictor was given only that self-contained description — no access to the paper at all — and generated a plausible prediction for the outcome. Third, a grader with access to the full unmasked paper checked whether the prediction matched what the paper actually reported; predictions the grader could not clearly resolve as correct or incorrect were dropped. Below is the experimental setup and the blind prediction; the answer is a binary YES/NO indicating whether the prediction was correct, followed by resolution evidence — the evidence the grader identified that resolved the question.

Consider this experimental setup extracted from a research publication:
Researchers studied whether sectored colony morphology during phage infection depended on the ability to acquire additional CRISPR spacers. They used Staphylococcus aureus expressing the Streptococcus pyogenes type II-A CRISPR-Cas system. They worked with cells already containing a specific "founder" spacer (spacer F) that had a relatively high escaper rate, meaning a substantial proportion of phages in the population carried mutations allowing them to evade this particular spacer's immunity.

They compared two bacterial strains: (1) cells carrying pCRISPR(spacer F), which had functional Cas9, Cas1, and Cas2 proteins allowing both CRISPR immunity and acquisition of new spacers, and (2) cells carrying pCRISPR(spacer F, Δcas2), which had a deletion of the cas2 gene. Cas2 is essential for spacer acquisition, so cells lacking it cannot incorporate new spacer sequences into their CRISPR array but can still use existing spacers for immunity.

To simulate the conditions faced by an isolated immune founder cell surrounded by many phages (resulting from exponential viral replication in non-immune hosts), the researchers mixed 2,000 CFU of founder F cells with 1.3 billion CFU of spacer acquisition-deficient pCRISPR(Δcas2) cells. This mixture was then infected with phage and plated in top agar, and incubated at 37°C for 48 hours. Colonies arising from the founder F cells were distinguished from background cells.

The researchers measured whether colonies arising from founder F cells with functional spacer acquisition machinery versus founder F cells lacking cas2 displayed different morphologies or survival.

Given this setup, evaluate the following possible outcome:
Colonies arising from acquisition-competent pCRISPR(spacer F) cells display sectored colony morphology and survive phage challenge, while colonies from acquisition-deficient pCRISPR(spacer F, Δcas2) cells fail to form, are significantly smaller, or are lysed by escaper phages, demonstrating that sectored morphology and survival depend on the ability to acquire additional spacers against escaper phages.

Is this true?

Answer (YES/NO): YES